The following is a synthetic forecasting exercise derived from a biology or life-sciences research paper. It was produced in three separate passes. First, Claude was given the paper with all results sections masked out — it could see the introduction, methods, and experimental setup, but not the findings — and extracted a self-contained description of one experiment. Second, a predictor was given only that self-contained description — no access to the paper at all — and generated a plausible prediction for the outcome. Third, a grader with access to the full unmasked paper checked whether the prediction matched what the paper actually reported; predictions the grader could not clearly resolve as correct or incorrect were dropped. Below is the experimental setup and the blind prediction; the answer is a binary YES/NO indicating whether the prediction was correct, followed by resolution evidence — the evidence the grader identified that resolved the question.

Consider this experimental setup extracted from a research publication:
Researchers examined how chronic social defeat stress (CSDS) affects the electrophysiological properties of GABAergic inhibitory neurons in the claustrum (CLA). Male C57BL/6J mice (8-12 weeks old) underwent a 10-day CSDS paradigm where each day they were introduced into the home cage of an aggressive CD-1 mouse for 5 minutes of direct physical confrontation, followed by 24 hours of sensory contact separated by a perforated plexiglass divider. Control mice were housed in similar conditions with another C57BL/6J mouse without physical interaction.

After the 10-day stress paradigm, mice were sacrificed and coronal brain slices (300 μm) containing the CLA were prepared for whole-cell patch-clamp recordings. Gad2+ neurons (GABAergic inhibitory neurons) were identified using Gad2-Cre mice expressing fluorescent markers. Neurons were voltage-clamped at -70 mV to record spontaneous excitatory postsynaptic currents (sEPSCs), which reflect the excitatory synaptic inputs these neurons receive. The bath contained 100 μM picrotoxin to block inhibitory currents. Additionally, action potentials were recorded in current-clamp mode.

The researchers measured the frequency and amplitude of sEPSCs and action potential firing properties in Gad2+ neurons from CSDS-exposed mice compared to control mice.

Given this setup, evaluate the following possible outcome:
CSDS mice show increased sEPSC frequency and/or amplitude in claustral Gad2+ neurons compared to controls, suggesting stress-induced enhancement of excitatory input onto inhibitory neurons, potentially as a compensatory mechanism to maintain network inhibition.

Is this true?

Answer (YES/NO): YES